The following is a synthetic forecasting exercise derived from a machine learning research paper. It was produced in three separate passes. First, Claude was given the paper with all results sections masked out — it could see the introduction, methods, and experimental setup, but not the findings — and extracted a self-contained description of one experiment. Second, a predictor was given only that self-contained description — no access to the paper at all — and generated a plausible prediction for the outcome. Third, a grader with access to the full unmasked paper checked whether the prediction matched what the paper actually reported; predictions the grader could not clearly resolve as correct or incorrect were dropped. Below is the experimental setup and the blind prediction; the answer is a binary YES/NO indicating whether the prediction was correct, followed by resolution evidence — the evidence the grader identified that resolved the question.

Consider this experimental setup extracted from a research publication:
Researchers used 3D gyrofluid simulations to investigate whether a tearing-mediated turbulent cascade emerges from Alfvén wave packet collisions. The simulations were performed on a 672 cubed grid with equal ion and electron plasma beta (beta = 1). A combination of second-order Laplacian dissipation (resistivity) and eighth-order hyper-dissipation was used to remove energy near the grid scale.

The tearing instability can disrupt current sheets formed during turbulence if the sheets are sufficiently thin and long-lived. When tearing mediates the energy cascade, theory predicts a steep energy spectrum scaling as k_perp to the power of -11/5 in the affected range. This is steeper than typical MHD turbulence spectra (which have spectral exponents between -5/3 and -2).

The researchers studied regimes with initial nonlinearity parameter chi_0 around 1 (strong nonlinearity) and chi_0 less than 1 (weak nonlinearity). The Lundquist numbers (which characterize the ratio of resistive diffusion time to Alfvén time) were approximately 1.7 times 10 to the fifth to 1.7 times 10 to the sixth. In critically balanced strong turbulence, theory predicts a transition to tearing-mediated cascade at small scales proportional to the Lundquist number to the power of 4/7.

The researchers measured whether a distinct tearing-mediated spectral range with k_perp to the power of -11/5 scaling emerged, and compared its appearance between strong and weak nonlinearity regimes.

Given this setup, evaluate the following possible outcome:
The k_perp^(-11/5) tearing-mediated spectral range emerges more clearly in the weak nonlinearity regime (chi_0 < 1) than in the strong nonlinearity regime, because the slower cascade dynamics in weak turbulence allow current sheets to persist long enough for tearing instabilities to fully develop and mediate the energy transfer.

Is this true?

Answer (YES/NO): YES